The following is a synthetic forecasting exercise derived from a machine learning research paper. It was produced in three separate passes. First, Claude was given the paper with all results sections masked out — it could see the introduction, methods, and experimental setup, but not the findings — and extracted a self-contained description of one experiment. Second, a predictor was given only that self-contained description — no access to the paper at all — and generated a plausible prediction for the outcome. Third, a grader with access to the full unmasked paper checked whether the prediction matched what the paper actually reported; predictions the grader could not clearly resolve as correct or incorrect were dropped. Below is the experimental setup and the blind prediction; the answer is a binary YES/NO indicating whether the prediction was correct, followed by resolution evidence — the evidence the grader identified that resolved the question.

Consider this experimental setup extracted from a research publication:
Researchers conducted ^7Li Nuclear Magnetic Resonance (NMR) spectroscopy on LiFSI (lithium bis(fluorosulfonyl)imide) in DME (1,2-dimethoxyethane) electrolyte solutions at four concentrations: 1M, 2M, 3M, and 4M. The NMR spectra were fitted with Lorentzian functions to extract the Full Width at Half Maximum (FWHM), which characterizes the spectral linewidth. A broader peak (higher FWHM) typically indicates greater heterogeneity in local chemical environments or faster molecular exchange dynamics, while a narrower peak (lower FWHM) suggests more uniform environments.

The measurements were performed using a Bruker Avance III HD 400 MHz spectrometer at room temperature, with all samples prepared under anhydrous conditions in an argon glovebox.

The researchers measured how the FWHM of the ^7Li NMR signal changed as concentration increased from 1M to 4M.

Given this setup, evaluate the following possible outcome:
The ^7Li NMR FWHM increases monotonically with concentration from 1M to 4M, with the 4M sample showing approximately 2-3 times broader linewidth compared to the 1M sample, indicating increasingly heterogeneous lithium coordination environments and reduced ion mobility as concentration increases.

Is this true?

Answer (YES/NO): NO